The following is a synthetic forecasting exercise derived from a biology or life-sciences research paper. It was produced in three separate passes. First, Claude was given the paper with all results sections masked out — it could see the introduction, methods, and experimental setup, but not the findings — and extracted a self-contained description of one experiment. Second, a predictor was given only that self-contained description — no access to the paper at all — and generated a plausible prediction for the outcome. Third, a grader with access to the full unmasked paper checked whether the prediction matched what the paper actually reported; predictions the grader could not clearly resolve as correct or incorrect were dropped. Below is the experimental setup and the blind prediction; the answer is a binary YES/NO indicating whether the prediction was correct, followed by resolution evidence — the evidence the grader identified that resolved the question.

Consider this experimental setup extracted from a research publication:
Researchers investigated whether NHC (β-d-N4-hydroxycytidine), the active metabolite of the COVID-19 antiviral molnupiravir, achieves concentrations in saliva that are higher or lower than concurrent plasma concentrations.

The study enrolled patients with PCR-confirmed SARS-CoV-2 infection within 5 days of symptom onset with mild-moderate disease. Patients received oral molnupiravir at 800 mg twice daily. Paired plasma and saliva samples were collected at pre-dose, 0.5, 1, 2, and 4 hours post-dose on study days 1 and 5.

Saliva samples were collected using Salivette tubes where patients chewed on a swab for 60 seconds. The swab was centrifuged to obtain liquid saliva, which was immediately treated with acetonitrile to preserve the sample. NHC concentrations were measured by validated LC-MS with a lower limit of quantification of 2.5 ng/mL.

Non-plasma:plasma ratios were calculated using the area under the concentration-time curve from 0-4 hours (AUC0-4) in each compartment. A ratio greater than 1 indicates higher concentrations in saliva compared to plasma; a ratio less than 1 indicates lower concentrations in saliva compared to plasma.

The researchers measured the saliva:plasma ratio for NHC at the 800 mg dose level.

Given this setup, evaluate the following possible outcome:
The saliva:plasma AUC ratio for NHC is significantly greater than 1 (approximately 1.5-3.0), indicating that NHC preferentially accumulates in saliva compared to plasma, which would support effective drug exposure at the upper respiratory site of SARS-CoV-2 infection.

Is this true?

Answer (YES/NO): NO